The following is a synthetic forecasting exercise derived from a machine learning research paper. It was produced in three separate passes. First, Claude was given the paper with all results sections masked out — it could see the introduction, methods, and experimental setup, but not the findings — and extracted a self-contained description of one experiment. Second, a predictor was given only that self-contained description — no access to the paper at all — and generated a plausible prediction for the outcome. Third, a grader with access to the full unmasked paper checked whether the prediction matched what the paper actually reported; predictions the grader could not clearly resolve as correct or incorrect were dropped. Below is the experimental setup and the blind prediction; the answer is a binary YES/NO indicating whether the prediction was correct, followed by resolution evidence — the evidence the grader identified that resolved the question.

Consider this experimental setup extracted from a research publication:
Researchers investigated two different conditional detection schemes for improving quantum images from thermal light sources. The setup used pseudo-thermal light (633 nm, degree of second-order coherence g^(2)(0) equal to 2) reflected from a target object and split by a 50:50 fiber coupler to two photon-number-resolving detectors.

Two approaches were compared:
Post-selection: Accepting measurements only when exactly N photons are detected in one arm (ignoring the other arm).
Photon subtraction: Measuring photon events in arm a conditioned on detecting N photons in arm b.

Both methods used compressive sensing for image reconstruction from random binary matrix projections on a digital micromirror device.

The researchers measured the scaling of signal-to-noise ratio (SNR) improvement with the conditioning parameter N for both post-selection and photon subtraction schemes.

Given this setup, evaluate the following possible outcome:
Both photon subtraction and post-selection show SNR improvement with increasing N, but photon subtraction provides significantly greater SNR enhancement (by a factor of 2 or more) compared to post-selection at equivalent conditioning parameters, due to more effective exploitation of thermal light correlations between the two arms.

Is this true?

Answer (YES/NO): NO